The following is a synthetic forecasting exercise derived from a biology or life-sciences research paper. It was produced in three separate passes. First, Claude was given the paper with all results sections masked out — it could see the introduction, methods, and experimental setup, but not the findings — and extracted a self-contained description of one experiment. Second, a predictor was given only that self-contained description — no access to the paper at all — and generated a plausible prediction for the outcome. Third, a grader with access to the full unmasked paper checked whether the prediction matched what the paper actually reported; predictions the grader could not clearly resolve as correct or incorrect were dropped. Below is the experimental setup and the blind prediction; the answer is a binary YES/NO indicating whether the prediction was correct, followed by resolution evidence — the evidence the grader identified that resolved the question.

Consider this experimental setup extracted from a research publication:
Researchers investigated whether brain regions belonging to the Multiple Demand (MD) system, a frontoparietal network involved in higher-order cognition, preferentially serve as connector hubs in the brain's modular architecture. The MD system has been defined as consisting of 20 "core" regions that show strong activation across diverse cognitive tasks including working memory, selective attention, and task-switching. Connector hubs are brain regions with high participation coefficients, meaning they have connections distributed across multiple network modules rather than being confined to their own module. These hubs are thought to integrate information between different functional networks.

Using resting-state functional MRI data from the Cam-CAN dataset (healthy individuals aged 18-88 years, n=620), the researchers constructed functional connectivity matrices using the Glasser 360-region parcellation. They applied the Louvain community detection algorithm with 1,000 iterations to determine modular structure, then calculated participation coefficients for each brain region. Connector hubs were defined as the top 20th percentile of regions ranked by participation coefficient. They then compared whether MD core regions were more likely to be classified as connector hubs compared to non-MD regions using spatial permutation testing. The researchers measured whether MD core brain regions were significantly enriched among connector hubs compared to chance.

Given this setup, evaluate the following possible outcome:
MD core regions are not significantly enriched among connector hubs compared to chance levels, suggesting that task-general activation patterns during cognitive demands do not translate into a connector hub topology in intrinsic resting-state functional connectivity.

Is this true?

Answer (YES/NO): NO